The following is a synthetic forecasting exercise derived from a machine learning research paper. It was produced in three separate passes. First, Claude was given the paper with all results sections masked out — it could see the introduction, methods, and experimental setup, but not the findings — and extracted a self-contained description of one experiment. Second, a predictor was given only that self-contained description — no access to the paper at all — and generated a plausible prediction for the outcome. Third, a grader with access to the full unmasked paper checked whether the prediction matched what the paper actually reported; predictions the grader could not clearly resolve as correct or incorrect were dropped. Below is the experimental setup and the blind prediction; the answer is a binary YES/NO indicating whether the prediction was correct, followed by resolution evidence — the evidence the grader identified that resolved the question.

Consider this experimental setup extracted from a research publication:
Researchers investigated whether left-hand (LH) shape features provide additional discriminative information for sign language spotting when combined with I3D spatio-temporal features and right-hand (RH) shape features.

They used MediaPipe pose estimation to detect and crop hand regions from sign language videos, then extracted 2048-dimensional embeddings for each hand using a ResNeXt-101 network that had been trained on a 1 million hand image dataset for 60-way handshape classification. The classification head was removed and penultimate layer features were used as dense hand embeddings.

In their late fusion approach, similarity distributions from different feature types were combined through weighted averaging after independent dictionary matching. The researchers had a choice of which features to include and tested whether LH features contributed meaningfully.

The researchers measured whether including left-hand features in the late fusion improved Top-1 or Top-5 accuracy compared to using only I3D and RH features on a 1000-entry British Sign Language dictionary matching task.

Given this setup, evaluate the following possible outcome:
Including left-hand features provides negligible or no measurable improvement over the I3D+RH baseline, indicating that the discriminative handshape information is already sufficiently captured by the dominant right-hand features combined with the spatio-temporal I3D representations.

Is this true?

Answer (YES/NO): YES